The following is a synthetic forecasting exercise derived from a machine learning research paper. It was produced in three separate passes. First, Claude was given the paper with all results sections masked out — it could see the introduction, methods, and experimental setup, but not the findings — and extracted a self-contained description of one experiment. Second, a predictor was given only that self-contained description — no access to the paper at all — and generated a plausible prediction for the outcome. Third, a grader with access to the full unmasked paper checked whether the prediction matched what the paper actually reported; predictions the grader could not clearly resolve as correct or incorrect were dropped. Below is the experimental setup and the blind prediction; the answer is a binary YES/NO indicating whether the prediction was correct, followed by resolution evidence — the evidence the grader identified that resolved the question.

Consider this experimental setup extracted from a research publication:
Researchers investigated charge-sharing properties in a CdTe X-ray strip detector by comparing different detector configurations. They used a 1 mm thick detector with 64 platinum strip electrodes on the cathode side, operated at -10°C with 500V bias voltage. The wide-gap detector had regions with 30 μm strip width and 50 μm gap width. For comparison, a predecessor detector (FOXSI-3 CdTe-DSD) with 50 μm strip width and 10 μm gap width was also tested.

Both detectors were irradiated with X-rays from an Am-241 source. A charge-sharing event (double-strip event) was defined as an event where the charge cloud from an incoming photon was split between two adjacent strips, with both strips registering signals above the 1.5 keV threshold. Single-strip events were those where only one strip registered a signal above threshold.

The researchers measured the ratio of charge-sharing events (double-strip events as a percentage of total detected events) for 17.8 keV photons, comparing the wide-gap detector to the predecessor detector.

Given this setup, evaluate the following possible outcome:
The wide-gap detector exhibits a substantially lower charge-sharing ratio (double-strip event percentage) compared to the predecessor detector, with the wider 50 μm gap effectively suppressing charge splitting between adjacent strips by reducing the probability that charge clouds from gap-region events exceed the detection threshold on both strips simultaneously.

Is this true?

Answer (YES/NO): NO